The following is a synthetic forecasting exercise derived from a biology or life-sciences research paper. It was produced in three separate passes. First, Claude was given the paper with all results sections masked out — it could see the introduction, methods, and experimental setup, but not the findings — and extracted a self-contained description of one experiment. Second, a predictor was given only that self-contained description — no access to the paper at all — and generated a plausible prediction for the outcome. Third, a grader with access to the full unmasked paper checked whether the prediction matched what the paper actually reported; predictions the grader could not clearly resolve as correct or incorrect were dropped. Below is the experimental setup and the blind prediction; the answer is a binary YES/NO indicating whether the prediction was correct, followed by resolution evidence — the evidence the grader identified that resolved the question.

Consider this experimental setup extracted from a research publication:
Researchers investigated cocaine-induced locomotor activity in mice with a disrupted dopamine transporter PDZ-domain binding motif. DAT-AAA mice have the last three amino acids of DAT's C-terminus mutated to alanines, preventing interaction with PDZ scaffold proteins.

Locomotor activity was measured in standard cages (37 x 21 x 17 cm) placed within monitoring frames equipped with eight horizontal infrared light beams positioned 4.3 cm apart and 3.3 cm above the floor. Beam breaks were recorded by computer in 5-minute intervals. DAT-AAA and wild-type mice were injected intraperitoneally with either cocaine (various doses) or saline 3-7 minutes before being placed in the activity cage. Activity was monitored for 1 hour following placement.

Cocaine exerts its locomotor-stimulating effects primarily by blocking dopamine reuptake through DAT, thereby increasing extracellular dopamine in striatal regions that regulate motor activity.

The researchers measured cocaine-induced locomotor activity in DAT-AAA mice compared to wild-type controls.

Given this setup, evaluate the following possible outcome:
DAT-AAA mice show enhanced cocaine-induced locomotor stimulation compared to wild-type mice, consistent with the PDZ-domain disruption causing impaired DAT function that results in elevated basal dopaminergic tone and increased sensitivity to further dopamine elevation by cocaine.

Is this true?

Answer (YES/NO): NO